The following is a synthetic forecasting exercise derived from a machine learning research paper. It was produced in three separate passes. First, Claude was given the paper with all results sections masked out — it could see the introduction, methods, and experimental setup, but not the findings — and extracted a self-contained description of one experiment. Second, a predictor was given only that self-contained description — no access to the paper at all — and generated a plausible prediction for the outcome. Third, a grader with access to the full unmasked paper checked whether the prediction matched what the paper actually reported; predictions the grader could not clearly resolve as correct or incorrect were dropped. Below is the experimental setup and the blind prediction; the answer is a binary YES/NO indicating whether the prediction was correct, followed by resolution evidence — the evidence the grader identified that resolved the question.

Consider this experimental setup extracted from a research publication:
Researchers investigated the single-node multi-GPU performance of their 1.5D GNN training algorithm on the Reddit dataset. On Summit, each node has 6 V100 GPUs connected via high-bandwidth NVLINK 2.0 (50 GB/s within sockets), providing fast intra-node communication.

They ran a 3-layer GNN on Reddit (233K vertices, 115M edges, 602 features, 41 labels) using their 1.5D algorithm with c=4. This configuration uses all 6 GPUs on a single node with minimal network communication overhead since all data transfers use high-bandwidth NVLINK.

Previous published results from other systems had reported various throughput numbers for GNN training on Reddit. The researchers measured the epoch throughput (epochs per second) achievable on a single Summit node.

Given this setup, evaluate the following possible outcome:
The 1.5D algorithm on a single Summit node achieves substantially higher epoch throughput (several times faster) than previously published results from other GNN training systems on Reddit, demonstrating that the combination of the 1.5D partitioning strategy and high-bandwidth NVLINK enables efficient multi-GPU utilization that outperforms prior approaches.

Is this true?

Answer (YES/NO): NO